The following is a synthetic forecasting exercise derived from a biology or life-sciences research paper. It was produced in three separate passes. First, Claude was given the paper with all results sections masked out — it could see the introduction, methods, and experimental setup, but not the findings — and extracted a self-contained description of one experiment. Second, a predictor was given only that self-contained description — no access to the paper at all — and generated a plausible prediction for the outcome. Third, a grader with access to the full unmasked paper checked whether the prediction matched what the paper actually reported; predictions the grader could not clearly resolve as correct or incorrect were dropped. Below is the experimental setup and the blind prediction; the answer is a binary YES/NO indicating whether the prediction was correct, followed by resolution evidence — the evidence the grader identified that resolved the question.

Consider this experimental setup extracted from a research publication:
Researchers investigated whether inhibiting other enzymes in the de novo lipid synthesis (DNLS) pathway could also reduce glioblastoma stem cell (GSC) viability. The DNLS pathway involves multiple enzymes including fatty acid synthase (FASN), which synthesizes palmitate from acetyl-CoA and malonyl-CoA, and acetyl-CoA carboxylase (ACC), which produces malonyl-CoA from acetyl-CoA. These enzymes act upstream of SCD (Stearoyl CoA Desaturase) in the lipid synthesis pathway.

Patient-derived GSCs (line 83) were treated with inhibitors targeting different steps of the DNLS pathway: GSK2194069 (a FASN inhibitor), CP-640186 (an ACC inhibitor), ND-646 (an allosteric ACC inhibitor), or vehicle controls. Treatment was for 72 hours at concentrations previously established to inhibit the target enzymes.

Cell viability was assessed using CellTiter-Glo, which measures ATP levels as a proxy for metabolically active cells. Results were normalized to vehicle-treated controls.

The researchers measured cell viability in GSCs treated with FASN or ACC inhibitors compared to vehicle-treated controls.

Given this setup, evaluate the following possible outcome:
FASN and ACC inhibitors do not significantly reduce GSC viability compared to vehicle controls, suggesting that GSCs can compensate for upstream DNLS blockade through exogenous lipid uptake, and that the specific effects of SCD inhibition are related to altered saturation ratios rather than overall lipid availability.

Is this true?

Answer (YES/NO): NO